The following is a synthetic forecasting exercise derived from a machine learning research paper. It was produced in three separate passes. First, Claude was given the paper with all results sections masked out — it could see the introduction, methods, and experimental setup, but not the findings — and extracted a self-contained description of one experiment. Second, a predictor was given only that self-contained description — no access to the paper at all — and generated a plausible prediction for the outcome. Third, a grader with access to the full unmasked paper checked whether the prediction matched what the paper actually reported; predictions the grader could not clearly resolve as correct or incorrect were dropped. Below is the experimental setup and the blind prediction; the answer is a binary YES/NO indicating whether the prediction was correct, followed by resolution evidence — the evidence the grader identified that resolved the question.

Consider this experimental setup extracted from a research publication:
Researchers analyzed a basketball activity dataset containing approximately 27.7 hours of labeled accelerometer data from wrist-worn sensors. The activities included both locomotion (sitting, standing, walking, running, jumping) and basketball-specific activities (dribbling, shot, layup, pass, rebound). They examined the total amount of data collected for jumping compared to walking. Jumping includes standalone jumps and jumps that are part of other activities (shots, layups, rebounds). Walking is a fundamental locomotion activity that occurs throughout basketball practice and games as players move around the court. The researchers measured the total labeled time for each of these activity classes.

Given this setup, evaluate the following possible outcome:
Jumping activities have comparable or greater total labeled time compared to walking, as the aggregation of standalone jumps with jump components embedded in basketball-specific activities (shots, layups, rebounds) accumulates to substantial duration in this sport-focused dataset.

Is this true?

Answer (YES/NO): NO